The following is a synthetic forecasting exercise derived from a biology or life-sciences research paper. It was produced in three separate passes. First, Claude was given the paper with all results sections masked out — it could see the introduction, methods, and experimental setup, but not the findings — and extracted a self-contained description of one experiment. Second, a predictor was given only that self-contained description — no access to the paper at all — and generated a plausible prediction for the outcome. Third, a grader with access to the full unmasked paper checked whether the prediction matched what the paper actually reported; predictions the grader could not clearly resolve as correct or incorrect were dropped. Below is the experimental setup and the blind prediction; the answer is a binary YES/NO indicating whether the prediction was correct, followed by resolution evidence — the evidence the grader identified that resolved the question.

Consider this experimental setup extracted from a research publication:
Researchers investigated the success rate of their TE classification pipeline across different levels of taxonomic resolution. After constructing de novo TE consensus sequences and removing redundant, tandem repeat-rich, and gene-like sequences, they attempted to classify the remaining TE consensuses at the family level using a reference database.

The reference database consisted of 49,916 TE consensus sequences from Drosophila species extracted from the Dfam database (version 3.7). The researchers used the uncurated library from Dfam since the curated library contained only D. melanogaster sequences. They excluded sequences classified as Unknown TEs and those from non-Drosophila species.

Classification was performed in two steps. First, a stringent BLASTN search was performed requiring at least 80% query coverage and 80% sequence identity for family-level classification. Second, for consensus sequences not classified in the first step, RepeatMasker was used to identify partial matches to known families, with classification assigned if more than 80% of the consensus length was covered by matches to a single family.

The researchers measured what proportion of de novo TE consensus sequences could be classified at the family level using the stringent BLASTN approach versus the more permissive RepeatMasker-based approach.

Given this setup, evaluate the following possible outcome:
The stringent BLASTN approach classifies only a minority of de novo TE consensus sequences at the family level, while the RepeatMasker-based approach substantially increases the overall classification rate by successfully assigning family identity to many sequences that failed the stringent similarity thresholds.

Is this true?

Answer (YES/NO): NO